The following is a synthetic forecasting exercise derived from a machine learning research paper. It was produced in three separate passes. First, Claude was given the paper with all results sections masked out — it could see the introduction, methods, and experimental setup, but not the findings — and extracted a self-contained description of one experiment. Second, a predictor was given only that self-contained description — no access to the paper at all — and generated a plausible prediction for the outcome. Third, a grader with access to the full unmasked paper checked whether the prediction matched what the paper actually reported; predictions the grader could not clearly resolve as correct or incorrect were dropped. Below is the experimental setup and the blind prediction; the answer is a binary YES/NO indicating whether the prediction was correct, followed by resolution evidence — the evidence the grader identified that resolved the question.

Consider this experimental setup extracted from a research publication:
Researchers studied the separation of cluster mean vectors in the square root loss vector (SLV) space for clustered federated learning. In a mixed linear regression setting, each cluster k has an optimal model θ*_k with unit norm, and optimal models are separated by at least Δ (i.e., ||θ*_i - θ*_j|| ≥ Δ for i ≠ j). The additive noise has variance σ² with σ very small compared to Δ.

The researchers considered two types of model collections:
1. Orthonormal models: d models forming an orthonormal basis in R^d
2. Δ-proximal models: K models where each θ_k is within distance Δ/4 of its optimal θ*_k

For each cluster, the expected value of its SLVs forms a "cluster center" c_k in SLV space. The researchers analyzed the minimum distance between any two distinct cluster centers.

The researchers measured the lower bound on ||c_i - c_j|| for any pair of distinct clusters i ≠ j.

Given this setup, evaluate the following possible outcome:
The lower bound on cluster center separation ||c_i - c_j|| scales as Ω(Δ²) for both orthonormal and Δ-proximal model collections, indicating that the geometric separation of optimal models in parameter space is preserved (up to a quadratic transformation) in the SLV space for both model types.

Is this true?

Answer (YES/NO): NO